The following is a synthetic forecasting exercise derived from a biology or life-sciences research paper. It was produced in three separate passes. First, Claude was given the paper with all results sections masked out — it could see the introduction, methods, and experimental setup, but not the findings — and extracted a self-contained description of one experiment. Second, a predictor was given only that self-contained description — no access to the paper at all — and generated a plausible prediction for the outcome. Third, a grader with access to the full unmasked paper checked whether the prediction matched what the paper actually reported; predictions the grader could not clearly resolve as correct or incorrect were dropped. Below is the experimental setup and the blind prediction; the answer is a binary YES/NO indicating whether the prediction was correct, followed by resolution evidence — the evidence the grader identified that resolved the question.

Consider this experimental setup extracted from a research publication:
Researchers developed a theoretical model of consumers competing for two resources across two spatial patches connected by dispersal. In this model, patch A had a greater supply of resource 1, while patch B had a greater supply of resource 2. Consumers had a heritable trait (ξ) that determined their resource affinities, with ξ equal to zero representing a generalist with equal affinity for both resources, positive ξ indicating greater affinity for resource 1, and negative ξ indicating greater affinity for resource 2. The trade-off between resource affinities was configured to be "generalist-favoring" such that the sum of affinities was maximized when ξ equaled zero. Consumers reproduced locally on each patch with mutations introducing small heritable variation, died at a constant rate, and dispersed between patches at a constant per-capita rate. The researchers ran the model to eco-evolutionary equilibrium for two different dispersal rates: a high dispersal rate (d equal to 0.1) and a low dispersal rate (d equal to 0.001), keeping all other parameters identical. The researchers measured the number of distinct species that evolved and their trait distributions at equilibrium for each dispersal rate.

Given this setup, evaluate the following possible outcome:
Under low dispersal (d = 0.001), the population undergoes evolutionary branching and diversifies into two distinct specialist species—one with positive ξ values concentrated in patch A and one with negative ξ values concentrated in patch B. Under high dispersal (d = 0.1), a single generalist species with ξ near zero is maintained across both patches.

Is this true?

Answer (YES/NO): YES